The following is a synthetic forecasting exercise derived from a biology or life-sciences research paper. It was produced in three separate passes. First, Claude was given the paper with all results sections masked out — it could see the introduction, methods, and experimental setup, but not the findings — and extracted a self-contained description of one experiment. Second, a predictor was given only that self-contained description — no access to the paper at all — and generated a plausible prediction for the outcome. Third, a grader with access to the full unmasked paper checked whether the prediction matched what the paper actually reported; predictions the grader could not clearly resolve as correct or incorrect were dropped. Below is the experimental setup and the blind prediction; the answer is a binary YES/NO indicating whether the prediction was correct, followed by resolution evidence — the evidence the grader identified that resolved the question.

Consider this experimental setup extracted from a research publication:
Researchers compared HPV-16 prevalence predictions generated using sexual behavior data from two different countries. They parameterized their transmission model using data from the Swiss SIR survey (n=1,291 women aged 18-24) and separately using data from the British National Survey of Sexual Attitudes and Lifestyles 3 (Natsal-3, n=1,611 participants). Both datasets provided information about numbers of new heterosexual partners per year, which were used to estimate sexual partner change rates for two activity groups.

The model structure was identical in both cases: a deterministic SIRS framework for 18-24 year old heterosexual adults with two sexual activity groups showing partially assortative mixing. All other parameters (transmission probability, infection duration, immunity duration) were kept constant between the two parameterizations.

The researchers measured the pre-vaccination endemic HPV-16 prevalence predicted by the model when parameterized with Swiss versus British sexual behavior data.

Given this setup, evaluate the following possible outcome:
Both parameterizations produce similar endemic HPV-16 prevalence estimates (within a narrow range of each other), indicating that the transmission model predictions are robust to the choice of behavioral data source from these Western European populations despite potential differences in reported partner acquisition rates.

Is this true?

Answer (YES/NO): NO